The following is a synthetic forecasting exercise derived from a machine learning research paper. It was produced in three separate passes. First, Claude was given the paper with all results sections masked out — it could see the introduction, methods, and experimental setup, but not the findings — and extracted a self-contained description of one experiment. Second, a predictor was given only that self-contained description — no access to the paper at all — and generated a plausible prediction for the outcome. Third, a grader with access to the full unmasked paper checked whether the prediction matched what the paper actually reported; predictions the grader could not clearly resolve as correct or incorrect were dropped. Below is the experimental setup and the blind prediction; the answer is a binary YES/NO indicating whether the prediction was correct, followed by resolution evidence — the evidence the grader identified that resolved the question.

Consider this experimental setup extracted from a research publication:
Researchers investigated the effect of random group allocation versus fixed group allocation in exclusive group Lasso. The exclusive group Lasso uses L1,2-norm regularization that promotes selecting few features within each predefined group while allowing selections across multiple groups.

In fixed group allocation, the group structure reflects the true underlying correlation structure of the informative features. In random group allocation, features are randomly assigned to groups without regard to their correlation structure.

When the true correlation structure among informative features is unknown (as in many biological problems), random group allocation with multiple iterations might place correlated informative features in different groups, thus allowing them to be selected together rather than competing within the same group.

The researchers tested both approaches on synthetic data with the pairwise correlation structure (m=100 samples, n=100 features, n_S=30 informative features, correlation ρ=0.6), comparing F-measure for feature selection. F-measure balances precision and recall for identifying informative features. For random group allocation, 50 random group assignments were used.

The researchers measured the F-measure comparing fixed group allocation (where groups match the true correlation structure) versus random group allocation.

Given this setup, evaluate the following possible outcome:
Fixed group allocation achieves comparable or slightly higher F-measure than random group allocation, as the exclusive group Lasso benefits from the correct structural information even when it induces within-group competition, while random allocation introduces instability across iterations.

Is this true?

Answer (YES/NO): YES